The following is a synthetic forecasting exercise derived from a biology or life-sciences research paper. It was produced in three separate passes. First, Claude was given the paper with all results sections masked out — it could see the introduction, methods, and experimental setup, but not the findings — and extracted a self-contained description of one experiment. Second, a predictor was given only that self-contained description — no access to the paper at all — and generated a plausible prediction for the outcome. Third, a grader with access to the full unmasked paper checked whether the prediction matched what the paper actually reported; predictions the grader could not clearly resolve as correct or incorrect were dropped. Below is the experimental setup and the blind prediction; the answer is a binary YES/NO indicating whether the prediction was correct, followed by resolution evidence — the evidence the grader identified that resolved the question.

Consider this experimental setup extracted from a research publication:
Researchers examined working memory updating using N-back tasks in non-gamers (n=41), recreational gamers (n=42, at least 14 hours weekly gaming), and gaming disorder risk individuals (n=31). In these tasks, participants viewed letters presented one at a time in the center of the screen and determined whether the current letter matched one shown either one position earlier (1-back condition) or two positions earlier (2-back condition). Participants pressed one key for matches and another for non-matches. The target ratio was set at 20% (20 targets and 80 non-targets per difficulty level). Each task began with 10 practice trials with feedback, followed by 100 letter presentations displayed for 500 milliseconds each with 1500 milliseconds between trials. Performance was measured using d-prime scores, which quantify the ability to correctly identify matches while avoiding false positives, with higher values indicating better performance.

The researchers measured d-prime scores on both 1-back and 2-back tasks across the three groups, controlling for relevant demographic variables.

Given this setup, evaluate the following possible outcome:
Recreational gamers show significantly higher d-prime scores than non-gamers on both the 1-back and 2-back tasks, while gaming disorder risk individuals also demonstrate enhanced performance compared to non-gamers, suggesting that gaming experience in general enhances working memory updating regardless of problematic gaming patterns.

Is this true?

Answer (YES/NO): NO